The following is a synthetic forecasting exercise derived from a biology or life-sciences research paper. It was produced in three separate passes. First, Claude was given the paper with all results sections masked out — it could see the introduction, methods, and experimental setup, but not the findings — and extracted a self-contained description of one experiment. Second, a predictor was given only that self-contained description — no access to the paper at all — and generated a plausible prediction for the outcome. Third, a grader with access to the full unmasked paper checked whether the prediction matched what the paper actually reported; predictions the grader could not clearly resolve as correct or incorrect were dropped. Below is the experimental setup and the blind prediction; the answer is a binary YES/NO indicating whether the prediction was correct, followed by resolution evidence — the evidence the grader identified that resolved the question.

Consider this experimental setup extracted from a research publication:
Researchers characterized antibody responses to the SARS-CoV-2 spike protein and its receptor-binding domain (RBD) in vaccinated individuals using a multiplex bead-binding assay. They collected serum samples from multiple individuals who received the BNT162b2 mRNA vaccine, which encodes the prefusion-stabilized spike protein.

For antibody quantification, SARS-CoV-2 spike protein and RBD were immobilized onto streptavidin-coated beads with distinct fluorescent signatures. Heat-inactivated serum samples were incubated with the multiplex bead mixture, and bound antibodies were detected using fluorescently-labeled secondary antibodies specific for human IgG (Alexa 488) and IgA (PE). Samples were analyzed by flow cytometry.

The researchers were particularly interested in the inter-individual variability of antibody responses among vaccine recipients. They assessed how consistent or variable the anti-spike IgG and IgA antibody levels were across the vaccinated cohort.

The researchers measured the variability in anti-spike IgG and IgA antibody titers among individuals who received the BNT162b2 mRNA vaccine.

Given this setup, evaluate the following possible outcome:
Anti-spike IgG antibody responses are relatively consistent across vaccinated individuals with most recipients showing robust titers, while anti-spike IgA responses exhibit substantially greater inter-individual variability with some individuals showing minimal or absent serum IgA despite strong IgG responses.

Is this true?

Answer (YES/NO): NO